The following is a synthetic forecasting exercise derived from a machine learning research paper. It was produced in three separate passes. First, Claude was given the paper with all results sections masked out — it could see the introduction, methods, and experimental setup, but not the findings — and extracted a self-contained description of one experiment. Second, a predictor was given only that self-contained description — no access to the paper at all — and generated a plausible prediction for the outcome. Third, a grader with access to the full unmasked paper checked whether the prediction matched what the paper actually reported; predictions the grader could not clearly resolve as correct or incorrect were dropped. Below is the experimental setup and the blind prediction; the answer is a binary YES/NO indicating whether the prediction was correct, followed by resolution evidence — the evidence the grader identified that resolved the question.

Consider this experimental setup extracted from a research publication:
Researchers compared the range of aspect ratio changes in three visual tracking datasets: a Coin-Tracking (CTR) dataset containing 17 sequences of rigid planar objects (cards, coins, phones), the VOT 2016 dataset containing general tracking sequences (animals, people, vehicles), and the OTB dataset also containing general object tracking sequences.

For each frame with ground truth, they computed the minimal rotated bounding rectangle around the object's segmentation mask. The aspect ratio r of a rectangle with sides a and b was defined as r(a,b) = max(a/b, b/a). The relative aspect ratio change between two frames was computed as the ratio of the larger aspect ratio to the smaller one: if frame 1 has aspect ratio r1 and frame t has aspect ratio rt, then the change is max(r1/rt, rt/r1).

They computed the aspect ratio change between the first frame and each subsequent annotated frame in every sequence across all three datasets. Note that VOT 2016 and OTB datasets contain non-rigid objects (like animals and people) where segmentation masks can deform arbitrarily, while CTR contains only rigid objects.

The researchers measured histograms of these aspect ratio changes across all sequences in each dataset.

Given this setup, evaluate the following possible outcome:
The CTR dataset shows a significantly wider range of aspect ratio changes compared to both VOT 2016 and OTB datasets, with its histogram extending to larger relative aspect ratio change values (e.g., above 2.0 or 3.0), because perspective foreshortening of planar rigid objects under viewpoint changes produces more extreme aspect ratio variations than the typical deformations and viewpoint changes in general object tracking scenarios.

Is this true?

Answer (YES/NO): YES